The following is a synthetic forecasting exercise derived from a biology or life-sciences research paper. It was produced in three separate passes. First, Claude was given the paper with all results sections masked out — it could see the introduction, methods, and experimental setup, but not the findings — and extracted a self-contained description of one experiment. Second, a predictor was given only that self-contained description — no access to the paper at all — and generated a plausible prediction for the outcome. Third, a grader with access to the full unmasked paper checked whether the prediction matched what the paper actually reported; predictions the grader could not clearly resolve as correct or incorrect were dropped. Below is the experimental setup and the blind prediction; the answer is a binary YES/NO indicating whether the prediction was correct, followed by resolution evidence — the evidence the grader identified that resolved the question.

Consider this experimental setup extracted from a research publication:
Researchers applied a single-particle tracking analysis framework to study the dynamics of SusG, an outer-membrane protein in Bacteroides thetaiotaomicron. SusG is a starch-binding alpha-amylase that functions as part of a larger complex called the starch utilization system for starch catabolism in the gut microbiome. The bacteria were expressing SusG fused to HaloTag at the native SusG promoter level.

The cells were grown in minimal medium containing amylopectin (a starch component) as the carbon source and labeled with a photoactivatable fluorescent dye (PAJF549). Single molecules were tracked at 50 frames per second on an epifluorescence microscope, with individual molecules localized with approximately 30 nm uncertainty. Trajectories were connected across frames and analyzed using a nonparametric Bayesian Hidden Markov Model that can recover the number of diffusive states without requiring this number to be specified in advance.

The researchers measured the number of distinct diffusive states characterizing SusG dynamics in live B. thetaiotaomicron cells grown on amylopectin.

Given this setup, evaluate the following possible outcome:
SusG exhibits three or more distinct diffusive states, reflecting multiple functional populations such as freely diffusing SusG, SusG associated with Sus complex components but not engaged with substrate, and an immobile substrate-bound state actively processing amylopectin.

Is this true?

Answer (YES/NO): YES